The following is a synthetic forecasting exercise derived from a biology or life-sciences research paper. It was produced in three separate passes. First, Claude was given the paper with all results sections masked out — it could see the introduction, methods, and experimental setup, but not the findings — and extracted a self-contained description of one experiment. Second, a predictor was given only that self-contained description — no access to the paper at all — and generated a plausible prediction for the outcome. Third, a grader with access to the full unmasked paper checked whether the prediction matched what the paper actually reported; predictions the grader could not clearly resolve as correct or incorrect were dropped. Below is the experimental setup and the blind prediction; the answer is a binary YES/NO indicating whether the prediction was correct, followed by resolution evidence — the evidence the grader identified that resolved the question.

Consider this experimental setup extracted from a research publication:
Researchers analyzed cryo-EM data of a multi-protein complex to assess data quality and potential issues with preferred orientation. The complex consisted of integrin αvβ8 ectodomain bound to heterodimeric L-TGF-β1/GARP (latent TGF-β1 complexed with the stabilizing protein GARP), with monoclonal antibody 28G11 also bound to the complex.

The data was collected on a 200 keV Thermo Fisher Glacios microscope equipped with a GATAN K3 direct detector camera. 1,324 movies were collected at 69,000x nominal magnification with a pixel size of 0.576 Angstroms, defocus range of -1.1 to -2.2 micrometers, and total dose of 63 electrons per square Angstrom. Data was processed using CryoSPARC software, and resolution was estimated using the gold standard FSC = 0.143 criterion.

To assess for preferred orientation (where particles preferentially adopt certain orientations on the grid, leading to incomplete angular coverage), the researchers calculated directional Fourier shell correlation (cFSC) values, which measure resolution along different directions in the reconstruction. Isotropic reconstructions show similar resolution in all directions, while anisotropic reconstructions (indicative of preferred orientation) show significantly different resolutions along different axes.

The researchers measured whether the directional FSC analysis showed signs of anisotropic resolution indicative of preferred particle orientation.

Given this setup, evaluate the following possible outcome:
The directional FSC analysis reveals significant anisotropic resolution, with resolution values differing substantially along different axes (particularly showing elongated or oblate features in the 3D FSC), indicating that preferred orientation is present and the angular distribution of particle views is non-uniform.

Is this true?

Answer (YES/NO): YES